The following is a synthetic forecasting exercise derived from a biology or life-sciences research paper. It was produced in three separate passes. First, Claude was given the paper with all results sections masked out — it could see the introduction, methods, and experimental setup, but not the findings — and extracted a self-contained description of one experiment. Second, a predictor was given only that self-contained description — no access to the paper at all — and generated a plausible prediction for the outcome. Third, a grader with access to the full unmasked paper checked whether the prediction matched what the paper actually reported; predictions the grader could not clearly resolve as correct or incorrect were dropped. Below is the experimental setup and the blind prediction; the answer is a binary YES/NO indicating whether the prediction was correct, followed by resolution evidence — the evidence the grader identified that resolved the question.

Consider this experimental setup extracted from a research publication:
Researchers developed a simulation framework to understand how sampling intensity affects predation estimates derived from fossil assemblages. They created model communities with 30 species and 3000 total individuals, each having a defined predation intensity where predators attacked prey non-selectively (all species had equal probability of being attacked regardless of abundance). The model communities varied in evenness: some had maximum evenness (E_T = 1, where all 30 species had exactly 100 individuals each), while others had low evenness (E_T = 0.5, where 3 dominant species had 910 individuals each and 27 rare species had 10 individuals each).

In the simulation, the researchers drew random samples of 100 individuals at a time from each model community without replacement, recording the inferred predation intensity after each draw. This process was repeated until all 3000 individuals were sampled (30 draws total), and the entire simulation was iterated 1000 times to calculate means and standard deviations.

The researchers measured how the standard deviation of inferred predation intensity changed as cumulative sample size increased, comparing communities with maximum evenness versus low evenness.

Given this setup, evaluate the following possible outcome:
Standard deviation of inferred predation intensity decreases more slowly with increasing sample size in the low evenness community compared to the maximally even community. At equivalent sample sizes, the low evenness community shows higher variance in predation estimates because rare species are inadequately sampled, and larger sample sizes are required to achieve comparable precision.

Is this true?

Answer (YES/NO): NO